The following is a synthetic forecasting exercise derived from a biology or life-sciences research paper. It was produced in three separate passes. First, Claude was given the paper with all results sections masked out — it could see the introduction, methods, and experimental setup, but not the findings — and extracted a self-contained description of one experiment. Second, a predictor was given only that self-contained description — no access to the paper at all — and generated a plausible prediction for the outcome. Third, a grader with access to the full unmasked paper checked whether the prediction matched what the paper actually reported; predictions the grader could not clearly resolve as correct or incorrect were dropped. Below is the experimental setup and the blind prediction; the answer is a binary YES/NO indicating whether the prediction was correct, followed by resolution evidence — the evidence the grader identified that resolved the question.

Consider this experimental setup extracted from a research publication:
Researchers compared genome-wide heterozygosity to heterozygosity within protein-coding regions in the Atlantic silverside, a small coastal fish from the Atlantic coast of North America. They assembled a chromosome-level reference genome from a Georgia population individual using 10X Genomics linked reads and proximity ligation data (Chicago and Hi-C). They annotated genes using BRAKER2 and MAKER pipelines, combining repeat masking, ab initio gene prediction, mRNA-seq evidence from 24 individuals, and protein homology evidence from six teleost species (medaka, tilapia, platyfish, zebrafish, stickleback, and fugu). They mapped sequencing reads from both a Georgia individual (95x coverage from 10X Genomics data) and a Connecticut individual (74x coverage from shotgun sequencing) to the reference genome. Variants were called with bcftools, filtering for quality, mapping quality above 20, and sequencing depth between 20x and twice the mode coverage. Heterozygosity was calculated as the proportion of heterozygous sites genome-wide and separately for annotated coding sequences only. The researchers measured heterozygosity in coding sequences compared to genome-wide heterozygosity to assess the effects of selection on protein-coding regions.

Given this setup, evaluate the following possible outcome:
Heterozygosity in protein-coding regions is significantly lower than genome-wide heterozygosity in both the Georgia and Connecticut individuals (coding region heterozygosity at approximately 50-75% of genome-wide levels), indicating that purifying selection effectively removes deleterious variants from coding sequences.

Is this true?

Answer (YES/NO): YES